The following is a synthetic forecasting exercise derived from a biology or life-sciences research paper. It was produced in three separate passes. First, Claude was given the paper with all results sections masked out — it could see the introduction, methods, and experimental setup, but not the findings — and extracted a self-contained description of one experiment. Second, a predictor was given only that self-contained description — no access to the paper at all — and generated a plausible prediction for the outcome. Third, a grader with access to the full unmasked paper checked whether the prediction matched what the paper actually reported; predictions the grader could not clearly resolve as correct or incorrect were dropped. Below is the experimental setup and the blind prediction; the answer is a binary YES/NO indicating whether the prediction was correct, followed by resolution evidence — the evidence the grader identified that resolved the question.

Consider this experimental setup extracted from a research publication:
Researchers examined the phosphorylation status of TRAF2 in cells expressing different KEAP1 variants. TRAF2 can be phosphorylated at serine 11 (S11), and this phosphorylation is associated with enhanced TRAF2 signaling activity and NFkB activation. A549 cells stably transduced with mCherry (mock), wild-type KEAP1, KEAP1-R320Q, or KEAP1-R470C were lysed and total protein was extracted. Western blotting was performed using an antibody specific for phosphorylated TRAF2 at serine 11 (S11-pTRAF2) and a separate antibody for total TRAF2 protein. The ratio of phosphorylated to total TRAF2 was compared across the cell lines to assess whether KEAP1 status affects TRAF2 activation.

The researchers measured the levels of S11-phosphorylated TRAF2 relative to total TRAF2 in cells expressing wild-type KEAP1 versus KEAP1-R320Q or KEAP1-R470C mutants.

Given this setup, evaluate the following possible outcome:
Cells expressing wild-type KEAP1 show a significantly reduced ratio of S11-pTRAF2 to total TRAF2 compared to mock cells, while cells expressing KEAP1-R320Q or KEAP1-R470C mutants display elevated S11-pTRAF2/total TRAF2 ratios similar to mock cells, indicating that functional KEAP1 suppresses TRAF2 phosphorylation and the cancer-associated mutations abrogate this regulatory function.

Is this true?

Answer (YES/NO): NO